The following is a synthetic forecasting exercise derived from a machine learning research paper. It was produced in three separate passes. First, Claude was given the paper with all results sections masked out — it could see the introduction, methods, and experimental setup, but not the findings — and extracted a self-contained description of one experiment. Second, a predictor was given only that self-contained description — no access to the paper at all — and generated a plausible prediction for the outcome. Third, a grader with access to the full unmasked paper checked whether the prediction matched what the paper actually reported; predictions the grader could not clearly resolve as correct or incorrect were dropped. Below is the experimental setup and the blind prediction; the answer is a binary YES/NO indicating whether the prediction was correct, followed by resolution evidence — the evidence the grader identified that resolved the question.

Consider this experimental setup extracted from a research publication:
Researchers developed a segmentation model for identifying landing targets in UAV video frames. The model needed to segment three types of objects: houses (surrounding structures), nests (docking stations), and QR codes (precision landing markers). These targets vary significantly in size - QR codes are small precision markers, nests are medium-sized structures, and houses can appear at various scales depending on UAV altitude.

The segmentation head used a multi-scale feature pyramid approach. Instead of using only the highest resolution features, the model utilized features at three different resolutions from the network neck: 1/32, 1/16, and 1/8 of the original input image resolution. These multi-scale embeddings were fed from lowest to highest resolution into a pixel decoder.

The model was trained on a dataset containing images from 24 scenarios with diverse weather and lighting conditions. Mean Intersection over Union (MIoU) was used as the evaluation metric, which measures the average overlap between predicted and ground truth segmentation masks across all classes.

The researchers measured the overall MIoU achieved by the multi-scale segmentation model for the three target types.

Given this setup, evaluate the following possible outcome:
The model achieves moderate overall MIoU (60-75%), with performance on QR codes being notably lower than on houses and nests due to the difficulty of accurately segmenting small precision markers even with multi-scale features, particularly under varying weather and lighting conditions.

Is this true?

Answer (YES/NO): NO